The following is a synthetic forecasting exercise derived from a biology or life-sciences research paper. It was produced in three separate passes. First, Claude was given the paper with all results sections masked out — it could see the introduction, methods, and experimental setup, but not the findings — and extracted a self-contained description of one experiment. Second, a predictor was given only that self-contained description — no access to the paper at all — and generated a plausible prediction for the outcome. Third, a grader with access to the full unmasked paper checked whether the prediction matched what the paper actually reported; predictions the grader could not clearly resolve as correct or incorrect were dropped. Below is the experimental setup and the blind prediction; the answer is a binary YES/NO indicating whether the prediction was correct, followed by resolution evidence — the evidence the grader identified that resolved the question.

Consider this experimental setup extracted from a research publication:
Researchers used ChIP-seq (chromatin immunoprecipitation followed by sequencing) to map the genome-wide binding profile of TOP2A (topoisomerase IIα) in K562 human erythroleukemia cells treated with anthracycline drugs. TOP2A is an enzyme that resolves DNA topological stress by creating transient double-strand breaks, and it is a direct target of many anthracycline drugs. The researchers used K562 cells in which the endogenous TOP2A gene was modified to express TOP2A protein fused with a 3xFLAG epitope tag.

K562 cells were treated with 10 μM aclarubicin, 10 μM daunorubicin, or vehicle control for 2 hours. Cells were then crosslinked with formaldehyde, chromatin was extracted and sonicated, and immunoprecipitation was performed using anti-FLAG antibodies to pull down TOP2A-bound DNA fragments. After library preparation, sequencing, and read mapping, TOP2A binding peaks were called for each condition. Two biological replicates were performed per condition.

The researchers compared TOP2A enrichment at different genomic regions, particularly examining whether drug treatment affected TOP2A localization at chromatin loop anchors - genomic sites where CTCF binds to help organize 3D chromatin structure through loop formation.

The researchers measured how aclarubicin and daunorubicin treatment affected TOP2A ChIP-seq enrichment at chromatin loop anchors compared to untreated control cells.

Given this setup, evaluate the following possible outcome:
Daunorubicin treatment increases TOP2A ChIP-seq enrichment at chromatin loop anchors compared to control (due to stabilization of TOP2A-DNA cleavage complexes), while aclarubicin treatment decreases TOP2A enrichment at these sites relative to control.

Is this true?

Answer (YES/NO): NO